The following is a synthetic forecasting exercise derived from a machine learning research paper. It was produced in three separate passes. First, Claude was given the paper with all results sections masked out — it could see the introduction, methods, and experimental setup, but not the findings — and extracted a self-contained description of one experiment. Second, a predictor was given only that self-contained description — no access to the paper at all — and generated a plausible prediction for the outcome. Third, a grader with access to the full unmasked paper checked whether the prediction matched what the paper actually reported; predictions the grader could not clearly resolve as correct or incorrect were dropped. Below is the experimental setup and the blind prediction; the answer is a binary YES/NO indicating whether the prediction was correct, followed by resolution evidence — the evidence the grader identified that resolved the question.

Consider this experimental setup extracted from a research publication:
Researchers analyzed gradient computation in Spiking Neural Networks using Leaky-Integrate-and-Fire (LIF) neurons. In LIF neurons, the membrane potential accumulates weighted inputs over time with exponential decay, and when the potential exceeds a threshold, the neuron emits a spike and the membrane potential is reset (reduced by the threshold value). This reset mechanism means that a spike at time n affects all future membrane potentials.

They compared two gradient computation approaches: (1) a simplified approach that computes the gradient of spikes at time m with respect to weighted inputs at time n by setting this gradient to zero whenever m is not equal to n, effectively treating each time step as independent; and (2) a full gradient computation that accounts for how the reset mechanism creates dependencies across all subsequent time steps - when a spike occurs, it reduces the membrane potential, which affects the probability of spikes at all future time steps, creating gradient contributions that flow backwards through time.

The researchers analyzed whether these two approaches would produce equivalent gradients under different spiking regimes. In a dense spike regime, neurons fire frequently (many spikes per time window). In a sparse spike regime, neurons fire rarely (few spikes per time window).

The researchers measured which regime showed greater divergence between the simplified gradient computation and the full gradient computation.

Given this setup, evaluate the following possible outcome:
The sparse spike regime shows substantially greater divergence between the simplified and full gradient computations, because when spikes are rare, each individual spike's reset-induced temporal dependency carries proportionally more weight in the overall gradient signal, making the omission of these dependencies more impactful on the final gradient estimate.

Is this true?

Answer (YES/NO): YES